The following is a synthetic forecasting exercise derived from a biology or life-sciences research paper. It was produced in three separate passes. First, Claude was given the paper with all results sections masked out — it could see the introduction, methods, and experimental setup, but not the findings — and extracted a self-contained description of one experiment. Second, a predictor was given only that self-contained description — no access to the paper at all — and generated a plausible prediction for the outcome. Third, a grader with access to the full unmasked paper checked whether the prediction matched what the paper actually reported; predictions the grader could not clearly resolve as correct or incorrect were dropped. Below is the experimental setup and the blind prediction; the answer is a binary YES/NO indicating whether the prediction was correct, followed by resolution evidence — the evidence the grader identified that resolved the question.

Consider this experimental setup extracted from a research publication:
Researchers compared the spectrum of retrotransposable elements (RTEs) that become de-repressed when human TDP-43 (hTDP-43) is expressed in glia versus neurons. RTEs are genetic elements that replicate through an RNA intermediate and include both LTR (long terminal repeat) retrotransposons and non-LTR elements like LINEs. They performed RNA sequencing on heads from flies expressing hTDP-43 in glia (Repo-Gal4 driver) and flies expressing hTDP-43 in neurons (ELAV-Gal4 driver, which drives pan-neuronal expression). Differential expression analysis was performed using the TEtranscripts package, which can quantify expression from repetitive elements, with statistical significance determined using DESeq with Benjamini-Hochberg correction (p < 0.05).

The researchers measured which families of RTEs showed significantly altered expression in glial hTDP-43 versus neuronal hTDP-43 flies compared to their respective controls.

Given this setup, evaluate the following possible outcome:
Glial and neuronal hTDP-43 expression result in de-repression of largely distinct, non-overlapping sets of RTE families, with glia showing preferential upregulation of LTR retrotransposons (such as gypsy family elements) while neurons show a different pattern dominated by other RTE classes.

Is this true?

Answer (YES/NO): NO